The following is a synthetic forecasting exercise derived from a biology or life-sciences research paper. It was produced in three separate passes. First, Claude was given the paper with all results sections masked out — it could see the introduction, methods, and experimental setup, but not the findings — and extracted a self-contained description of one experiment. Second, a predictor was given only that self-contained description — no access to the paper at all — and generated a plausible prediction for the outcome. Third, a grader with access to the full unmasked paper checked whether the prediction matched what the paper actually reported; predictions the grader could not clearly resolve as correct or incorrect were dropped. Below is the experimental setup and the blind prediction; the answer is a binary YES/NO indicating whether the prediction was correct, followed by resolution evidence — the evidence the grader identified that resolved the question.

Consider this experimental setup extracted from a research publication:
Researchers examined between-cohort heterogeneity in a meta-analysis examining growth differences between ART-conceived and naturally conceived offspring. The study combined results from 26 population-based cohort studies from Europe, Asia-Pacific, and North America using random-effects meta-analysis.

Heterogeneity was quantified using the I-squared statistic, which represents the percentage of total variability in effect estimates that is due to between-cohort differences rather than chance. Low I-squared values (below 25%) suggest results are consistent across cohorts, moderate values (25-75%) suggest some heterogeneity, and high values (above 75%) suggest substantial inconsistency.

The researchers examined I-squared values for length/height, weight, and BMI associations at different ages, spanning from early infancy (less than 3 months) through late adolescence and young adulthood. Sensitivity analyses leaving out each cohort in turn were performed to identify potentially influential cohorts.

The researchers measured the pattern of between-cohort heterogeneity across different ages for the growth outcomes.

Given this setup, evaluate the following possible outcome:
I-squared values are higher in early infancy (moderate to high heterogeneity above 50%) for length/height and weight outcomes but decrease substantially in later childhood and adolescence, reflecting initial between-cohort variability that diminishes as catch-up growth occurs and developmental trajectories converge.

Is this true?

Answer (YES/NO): YES